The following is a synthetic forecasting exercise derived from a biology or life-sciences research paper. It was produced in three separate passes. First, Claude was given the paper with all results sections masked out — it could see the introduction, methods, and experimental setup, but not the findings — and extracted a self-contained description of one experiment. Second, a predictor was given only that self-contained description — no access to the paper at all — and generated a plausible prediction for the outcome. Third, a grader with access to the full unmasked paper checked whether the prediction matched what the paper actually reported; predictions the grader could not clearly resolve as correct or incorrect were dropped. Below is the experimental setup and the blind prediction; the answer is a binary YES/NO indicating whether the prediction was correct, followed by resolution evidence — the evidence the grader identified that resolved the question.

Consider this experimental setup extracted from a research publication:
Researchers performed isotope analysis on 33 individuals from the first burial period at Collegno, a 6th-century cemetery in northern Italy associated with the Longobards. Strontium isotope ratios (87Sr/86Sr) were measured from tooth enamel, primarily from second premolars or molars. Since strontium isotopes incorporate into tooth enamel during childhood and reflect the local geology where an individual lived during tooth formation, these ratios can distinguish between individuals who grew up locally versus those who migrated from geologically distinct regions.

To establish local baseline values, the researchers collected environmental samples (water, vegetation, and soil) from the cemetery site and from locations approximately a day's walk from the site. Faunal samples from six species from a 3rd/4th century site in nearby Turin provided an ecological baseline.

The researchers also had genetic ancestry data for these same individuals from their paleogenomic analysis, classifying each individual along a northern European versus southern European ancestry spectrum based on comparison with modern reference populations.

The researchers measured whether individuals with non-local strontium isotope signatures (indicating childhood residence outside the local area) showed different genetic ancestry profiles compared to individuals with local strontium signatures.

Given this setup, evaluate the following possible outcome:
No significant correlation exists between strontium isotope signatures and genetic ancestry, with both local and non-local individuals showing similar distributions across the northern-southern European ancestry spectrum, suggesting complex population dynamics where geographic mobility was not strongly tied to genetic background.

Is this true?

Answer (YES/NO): NO